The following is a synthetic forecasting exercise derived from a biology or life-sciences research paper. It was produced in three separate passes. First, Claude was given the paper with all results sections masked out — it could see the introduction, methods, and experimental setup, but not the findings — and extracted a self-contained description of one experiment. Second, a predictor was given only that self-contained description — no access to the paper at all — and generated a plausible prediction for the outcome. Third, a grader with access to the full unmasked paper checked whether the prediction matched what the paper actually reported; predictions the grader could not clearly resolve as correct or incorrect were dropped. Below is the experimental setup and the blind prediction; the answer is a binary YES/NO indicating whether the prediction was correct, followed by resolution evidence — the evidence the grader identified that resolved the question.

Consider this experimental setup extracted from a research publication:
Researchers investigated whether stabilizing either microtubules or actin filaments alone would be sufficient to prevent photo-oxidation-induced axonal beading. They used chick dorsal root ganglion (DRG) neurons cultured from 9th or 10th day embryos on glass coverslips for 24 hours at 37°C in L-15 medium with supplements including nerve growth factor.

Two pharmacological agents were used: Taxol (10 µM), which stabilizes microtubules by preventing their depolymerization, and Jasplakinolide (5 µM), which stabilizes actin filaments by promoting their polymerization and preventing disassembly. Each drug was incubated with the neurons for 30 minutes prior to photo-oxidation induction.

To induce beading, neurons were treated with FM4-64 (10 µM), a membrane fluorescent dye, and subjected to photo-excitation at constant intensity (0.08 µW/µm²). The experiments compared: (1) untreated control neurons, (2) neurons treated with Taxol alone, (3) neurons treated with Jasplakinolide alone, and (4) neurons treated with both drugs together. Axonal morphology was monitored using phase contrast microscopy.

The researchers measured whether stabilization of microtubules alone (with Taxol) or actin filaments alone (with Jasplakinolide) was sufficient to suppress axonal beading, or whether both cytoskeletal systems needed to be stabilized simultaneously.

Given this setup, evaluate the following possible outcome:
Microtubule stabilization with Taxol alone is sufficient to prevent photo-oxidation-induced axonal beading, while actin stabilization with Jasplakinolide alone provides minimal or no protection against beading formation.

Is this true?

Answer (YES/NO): NO